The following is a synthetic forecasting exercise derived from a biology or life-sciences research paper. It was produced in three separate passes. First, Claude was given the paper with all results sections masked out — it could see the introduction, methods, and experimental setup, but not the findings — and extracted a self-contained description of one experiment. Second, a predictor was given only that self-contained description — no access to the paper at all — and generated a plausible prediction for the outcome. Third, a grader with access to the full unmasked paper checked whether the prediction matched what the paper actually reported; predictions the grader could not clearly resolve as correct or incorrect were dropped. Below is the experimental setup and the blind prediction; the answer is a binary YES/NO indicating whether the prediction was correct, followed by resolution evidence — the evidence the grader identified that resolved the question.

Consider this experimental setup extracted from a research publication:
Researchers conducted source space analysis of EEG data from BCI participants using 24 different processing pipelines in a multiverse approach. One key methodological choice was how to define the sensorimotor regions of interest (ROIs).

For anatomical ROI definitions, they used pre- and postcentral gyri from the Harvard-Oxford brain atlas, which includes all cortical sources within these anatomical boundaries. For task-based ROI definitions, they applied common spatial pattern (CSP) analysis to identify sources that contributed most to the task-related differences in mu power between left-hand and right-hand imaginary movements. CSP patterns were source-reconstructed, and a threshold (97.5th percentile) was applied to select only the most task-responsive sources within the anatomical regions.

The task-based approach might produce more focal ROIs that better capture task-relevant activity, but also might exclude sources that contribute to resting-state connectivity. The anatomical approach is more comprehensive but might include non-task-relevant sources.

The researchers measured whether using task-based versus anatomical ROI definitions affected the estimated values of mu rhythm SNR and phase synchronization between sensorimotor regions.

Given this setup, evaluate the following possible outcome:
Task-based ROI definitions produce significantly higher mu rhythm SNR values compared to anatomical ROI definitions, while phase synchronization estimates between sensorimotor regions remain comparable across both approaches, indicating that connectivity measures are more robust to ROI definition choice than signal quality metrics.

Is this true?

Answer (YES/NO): NO